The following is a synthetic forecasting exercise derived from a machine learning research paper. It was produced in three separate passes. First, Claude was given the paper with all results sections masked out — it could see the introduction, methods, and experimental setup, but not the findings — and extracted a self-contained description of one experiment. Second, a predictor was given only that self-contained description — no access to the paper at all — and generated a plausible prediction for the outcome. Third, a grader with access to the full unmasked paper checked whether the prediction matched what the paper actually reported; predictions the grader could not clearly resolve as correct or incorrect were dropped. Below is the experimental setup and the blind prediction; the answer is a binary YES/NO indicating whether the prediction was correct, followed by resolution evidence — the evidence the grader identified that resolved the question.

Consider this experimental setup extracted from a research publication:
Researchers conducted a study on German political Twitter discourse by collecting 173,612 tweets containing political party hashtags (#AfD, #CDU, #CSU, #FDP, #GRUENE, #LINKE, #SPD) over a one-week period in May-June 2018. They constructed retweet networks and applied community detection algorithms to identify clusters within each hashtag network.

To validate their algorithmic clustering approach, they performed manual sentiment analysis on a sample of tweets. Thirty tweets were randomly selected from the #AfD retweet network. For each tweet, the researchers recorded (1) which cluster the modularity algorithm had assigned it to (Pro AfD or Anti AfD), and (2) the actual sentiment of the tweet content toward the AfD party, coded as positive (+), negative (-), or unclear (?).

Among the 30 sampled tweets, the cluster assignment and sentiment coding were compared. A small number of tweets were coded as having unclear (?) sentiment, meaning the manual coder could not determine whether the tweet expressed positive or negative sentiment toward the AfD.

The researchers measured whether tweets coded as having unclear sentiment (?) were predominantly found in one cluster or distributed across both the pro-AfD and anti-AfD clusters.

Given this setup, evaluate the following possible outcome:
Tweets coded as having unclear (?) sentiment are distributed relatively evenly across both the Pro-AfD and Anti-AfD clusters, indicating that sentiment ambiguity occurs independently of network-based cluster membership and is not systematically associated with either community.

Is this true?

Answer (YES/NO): NO